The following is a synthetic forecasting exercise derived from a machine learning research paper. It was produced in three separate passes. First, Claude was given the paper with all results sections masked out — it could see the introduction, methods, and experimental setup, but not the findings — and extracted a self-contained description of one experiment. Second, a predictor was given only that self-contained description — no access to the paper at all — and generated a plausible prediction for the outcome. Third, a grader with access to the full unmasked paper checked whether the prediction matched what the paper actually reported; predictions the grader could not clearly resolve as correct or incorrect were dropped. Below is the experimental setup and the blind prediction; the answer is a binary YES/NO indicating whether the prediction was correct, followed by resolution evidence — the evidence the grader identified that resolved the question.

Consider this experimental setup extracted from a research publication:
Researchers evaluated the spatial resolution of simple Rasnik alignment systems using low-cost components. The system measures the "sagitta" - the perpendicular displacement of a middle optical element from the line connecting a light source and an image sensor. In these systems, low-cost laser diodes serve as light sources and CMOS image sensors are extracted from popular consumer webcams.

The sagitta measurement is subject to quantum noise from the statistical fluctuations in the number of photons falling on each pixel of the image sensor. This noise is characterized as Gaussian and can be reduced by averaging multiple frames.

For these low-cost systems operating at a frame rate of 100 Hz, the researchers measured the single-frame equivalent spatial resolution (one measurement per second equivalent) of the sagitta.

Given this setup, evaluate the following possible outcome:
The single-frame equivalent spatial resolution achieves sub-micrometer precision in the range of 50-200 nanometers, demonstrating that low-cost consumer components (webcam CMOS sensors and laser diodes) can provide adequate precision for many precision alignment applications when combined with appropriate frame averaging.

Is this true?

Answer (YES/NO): YES